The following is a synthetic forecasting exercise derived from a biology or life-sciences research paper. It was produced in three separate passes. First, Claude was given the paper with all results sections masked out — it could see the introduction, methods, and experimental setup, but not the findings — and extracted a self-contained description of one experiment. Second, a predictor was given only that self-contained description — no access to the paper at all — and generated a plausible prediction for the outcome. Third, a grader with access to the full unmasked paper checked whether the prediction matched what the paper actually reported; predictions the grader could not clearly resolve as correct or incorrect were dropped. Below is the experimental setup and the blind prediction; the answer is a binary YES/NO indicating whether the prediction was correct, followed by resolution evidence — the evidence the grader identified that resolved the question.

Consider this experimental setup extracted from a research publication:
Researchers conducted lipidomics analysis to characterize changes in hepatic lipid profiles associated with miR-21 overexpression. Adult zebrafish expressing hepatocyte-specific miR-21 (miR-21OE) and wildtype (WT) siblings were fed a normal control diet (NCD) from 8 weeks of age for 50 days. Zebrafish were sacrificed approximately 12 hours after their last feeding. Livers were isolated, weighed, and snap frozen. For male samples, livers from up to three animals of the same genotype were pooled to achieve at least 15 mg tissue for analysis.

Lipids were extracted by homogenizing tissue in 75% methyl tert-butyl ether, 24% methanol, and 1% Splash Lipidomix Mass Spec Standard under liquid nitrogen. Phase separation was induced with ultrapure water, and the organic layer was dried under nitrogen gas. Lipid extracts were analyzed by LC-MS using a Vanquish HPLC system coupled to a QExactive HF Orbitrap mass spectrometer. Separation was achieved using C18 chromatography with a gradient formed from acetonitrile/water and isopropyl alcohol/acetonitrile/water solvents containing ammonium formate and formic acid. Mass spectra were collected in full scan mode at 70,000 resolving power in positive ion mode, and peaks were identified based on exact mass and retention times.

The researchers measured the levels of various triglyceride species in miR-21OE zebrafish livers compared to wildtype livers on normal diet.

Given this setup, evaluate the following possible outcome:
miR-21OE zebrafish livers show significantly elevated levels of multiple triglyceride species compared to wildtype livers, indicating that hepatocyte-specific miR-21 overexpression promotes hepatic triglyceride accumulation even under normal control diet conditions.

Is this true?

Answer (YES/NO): NO